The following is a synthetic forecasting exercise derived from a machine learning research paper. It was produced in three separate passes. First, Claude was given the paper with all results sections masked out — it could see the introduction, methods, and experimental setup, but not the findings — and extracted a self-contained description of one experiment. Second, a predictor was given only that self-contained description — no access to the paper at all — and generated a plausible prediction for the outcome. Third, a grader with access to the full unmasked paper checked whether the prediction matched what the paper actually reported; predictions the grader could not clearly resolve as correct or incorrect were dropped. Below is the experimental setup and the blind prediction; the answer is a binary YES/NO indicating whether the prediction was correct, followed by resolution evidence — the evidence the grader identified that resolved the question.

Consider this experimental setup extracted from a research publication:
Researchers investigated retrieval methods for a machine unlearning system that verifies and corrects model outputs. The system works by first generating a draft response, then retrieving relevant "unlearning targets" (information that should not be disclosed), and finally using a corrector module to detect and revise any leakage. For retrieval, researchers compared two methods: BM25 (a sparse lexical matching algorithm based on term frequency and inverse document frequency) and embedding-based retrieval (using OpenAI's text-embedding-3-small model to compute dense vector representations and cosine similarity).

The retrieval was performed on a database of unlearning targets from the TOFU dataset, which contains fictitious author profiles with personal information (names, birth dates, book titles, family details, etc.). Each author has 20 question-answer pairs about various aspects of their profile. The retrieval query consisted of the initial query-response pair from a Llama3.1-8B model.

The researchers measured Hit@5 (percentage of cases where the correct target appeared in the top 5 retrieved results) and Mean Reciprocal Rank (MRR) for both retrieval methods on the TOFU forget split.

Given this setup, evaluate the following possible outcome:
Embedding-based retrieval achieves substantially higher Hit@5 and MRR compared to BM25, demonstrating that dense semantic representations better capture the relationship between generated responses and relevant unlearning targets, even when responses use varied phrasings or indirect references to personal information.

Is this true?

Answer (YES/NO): NO